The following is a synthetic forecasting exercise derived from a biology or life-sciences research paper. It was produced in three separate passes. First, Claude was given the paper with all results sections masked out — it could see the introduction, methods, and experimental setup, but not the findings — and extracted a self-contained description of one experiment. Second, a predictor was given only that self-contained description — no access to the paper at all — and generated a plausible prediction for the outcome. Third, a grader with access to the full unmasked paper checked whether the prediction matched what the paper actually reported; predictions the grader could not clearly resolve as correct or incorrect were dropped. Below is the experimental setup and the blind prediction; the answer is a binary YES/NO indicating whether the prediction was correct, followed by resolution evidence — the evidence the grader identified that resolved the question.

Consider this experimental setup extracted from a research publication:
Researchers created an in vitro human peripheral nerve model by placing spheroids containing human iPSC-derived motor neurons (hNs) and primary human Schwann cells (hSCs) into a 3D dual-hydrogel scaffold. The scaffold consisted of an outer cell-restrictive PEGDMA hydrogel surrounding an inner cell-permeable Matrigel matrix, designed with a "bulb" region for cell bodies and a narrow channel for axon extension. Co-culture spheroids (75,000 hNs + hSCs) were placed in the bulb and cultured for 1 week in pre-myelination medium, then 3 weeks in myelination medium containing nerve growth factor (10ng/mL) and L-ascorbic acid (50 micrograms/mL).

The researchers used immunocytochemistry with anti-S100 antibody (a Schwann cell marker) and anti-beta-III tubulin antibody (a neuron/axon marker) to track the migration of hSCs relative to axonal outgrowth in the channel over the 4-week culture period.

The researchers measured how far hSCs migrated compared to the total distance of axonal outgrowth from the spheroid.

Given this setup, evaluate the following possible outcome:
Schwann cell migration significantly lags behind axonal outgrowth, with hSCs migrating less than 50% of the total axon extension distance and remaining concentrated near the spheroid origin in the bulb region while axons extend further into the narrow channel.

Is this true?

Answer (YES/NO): YES